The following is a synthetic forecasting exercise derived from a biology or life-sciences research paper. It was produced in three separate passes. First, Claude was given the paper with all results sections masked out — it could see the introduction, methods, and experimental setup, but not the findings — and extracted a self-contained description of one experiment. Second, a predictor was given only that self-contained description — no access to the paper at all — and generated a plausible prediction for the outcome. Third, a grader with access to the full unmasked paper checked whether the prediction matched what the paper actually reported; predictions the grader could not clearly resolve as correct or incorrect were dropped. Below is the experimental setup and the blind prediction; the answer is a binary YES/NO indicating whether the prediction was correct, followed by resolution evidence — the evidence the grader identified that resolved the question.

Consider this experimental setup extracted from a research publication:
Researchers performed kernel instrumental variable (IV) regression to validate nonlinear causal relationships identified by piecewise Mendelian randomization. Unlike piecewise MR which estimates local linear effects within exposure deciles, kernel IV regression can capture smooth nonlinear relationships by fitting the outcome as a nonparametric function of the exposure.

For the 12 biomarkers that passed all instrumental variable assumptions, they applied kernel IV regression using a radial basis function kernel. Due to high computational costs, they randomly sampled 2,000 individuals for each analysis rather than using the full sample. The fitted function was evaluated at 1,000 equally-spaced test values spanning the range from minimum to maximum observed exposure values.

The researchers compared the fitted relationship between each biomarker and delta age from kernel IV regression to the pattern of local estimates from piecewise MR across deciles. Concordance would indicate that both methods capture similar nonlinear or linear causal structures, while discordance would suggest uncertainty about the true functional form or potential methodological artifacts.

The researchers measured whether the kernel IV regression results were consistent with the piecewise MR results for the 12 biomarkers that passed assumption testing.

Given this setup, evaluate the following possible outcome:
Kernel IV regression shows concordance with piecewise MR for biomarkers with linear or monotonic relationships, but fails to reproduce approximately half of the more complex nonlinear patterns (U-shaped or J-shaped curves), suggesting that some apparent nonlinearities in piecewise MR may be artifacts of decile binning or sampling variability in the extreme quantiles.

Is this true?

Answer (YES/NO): NO